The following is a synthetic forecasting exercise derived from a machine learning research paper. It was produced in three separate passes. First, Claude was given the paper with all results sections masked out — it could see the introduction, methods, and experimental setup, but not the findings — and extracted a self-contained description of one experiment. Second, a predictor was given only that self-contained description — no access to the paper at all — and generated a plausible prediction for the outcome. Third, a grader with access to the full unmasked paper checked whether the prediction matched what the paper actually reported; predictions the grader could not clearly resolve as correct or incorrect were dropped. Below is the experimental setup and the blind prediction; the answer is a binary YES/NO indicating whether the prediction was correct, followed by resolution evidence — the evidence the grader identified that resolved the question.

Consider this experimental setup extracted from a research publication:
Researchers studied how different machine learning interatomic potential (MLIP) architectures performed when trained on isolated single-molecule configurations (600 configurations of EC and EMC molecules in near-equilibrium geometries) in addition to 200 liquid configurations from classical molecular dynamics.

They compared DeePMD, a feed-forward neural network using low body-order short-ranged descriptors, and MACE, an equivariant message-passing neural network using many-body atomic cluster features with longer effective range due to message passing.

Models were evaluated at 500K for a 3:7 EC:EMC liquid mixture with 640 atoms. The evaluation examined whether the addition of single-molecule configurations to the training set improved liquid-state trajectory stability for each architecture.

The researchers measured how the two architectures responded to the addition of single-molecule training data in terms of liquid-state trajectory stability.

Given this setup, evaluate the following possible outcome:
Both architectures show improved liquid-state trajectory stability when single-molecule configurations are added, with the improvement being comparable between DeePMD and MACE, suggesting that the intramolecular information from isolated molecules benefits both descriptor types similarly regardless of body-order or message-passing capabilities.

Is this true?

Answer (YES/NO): NO